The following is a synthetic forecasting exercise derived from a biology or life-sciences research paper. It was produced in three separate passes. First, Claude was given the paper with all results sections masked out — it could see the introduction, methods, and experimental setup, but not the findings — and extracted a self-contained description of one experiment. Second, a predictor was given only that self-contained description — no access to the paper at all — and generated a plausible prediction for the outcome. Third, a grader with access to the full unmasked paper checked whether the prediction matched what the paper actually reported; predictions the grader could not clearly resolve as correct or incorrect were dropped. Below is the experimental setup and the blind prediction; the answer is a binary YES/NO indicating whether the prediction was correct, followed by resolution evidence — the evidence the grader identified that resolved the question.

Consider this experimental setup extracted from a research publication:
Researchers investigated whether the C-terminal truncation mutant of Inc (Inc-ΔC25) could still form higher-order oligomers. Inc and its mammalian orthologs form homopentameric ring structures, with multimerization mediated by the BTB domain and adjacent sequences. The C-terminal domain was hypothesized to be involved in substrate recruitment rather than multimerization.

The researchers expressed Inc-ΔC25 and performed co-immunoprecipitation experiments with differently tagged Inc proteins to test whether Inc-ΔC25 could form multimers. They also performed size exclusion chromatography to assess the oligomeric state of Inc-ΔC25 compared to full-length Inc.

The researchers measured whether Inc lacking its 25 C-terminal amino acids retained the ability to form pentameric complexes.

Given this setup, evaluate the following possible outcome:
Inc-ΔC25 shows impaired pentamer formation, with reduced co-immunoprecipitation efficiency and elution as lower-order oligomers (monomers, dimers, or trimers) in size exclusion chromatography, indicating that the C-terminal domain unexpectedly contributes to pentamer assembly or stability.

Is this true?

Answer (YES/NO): NO